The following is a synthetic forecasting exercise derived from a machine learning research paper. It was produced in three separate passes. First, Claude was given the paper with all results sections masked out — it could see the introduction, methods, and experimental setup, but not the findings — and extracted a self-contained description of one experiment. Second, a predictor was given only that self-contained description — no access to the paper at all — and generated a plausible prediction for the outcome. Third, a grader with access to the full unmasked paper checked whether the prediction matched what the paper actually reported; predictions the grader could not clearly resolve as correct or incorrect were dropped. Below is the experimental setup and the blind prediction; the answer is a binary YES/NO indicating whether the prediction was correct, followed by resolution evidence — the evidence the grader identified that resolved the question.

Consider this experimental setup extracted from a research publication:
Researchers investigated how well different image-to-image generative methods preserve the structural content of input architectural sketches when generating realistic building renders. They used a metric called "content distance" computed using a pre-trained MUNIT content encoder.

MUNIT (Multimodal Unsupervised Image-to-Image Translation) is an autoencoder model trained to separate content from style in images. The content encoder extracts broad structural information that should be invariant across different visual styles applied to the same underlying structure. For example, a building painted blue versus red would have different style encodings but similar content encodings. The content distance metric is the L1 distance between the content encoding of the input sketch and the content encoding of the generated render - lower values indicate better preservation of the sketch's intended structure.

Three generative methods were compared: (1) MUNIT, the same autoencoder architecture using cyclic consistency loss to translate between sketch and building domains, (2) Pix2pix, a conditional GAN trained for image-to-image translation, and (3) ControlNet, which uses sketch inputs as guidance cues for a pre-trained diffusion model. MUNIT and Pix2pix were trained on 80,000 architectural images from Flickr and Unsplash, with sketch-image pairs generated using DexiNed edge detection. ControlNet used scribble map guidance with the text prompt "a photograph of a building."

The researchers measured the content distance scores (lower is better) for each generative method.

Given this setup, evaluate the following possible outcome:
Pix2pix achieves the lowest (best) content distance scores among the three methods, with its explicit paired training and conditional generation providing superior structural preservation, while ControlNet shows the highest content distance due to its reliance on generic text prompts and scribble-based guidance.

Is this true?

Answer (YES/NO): NO